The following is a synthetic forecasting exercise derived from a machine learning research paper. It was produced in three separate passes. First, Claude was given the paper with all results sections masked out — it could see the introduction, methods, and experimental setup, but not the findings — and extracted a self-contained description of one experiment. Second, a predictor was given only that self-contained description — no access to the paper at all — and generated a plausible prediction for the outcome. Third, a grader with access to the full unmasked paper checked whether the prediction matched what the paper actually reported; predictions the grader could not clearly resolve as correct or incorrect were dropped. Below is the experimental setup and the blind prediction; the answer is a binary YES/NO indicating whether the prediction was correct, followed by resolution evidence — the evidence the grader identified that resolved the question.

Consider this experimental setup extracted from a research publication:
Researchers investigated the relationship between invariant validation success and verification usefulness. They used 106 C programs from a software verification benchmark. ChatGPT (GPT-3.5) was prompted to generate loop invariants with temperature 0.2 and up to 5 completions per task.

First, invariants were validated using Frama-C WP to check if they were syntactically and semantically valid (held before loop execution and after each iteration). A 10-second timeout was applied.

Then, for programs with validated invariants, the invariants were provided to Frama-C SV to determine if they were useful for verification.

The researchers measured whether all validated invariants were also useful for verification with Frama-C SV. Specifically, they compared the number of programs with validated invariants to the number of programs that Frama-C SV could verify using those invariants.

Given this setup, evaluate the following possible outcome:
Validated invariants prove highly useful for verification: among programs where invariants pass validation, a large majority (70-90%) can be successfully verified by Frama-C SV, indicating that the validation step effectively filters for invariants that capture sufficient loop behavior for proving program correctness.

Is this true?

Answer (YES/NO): NO